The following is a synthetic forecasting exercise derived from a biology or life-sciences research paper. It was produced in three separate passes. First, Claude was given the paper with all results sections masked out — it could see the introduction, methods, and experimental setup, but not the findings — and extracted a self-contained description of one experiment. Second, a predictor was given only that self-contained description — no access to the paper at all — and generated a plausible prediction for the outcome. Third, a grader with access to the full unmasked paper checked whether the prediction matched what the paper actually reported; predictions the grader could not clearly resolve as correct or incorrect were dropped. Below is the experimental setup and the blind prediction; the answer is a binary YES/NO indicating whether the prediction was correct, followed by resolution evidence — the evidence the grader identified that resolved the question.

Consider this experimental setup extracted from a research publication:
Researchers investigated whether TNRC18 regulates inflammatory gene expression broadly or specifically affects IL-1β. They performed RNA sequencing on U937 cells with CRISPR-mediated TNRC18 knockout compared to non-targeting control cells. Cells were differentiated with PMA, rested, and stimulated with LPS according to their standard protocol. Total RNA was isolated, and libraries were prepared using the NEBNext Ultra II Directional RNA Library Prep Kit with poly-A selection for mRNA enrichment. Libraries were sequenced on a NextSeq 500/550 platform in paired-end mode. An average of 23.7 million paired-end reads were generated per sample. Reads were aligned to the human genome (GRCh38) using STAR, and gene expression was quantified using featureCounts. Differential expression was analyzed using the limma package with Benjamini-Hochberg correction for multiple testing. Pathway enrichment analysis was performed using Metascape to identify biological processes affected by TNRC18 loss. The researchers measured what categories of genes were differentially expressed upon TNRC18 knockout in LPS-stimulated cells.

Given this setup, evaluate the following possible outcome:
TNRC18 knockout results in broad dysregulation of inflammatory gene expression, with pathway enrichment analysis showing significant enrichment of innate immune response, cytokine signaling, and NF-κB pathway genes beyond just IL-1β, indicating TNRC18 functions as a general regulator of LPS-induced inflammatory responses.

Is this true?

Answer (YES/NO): YES